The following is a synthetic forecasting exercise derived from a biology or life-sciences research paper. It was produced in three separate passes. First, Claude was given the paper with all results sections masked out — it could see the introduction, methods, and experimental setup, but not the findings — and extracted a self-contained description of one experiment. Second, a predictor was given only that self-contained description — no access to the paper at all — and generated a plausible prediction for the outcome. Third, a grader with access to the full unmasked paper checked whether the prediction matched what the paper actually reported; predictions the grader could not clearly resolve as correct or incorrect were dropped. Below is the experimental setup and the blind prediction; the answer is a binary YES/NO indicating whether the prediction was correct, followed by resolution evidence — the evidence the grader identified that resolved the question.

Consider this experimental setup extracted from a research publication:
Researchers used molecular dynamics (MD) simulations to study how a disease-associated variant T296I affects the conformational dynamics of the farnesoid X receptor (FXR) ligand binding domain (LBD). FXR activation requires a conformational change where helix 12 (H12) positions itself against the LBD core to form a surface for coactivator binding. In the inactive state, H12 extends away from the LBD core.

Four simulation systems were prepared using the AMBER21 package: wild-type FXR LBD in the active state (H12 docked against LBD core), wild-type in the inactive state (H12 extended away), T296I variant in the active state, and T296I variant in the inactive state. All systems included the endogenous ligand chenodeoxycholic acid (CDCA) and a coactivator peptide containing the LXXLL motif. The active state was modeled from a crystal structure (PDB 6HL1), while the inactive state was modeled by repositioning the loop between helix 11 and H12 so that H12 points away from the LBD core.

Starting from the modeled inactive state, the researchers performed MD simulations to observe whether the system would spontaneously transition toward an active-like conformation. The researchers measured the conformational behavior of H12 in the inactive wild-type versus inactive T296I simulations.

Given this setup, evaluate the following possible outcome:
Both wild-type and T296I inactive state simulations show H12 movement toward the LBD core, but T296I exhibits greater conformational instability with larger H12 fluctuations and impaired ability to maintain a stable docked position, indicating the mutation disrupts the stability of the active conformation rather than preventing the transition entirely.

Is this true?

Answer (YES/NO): NO